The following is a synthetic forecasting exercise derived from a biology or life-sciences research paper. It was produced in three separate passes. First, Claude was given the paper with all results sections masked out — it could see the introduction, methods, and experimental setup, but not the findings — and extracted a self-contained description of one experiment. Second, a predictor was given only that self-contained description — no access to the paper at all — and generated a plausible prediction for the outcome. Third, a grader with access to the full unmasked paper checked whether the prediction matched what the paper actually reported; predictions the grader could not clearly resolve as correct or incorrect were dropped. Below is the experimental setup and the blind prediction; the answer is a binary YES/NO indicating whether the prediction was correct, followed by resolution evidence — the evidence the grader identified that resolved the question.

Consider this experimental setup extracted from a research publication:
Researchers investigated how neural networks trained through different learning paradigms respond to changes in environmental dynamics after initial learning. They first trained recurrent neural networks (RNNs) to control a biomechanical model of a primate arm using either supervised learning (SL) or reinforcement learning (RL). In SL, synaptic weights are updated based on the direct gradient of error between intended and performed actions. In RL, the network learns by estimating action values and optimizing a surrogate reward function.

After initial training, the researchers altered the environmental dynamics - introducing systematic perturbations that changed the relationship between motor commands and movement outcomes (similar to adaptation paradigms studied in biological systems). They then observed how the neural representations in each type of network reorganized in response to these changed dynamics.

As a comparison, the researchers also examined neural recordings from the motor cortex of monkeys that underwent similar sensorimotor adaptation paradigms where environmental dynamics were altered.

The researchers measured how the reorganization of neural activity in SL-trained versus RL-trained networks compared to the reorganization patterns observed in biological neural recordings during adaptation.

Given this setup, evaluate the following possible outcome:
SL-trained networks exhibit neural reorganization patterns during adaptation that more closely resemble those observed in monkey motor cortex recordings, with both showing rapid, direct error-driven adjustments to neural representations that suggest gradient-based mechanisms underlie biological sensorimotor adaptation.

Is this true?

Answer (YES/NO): NO